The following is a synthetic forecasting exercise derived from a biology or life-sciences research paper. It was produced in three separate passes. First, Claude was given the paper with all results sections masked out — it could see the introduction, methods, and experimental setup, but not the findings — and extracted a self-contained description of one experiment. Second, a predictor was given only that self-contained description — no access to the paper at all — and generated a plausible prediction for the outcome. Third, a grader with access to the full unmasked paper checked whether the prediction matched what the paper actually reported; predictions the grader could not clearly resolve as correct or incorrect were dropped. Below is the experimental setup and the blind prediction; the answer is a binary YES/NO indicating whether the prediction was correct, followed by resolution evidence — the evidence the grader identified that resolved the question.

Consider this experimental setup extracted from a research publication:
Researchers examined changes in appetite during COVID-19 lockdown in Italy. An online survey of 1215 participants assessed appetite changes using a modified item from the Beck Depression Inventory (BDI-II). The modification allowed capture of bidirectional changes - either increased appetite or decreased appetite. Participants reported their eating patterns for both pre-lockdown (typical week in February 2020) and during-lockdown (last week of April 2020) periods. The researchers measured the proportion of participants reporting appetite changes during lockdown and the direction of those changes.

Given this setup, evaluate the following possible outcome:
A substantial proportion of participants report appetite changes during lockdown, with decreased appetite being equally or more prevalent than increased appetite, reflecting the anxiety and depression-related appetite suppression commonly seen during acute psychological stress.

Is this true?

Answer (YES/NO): NO